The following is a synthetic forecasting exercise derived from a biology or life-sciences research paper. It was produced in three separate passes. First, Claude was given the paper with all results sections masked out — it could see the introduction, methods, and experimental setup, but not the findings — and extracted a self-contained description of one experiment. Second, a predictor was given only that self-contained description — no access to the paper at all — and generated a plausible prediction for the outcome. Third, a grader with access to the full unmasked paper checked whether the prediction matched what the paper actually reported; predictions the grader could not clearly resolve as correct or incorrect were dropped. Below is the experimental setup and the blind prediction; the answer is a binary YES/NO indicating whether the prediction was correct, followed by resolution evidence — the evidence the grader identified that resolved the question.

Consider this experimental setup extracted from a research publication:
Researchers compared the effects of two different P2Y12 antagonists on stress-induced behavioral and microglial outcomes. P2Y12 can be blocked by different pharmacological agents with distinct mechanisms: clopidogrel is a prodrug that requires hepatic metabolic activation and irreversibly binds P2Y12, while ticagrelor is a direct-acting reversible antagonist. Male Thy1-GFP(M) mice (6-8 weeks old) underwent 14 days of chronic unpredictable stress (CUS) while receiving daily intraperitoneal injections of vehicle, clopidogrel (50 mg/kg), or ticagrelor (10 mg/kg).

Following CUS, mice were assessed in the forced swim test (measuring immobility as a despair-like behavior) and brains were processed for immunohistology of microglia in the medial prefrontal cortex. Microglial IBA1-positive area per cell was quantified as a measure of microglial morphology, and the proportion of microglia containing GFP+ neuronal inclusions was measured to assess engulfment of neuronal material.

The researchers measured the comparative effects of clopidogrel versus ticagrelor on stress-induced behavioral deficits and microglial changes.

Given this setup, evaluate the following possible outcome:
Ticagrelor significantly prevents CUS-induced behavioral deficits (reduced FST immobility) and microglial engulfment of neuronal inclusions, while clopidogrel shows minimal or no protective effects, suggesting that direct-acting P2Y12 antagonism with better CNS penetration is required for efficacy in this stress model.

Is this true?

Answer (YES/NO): NO